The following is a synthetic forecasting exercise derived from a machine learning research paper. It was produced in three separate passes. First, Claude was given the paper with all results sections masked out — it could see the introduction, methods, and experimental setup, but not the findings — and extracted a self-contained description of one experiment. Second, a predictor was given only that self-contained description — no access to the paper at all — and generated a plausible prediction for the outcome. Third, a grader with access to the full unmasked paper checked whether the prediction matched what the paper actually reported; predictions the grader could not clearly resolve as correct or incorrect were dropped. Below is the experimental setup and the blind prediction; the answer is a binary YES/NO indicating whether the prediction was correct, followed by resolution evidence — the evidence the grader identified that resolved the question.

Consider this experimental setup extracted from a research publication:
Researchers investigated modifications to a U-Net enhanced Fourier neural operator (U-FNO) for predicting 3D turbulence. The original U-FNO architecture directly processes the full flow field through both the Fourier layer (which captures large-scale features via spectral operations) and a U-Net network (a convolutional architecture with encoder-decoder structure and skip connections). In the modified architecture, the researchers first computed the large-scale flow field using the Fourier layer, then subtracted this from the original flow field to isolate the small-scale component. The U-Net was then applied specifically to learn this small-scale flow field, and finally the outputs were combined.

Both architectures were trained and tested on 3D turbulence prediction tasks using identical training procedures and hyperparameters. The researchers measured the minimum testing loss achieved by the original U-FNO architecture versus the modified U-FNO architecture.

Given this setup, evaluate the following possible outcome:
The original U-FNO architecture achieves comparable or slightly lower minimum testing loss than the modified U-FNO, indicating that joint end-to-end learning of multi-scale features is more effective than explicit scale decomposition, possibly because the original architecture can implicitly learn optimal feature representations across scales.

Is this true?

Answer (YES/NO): NO